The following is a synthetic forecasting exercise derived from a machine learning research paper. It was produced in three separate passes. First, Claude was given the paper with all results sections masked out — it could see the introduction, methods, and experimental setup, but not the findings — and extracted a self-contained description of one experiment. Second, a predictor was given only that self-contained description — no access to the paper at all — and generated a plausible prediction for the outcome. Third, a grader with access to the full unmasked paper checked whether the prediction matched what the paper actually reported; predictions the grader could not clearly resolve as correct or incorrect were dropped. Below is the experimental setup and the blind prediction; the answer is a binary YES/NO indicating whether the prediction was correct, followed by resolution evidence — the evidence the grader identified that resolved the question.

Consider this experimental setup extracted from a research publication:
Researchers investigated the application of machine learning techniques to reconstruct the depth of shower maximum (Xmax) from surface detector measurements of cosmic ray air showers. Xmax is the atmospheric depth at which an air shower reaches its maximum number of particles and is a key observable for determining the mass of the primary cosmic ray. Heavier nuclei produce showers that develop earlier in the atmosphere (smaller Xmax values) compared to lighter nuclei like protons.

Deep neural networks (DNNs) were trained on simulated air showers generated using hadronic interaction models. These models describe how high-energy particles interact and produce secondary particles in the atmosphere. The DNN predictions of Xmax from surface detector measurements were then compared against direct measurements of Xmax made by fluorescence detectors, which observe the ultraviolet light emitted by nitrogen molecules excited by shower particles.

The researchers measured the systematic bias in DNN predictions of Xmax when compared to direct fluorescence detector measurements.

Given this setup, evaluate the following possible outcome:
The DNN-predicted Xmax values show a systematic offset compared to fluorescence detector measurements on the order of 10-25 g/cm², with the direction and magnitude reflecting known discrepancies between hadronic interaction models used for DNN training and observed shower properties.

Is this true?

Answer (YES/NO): NO